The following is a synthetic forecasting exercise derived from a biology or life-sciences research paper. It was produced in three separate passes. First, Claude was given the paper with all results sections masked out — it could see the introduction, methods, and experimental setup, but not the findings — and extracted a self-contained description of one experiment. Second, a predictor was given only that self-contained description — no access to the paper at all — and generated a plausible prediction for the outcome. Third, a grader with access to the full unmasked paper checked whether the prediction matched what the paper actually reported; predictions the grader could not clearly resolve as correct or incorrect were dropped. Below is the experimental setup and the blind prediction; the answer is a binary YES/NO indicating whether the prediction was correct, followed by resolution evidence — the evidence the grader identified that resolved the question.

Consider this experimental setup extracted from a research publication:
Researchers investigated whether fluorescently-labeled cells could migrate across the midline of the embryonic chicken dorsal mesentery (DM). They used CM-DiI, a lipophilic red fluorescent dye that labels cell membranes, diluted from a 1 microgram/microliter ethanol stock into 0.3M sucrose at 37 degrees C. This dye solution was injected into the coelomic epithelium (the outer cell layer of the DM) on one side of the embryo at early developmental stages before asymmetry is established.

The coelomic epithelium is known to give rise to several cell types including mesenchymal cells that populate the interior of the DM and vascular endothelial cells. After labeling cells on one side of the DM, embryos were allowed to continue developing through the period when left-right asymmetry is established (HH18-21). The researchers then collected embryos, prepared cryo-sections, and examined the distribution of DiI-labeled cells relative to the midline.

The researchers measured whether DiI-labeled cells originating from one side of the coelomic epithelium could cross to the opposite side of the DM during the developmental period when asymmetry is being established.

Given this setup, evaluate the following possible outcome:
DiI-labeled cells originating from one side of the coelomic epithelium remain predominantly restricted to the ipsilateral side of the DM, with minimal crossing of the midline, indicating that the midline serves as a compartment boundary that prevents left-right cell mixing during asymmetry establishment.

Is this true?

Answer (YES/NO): YES